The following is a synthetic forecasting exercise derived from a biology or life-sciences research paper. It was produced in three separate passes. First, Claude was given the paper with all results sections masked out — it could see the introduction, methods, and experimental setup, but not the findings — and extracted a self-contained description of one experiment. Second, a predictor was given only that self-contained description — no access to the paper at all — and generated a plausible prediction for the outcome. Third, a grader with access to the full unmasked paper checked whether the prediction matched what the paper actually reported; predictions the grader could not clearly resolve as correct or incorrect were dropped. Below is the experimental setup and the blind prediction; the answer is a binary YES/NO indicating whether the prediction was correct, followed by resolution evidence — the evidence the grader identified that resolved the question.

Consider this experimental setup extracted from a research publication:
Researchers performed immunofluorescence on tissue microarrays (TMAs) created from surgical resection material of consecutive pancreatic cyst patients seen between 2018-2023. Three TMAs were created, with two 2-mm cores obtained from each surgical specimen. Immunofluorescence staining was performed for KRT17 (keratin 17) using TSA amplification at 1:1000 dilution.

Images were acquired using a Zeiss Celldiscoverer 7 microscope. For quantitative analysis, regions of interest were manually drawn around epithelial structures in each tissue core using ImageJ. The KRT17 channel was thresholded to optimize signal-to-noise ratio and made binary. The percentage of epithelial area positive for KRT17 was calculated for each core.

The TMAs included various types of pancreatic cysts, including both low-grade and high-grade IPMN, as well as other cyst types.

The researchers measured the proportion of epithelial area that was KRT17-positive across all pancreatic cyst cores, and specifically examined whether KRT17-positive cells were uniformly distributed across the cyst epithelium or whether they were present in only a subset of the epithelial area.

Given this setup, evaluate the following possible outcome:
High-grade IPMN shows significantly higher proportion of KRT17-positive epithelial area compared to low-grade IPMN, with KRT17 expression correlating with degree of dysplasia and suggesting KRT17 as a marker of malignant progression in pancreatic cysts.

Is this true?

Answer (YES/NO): YES